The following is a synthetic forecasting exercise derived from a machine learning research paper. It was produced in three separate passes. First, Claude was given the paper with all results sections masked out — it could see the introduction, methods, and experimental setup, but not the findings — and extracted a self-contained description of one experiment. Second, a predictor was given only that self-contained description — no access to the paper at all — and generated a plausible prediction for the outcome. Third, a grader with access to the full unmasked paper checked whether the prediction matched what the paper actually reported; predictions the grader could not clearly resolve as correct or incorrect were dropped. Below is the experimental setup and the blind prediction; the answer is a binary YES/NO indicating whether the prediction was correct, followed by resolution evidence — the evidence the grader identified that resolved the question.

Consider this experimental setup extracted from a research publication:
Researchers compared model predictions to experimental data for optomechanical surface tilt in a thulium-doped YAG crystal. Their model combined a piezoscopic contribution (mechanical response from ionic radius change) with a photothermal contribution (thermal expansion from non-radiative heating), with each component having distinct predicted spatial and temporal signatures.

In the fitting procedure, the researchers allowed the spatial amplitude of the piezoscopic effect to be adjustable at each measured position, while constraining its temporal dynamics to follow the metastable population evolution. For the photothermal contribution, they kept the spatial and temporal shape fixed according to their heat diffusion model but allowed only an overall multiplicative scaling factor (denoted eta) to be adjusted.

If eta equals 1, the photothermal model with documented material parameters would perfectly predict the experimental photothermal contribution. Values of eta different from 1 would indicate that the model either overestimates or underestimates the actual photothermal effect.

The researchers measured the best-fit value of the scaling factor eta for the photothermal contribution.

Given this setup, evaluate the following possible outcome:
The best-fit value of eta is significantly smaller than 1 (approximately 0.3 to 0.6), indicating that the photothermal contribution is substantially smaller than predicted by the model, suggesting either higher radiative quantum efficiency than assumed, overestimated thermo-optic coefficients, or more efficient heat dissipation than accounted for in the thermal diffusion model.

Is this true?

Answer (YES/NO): NO